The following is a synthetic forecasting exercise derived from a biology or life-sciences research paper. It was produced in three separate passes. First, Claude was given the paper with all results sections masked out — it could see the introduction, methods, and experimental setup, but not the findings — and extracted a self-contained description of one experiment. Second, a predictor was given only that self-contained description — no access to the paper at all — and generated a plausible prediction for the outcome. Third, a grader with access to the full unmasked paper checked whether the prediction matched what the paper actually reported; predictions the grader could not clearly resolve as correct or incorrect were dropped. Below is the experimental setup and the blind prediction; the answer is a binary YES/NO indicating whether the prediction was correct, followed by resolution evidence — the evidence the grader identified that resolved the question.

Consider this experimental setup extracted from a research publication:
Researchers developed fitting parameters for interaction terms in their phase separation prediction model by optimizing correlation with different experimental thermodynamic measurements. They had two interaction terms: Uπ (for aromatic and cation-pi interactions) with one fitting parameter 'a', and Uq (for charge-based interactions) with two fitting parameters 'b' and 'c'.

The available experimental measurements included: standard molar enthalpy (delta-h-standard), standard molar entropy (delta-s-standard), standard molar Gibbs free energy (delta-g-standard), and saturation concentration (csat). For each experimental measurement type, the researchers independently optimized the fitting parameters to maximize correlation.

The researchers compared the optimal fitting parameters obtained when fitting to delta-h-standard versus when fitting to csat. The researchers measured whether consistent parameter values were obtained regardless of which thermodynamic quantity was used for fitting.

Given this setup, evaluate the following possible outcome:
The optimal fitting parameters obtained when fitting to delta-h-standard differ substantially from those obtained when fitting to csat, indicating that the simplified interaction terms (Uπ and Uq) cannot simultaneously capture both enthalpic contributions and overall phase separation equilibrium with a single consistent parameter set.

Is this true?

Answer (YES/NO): YES